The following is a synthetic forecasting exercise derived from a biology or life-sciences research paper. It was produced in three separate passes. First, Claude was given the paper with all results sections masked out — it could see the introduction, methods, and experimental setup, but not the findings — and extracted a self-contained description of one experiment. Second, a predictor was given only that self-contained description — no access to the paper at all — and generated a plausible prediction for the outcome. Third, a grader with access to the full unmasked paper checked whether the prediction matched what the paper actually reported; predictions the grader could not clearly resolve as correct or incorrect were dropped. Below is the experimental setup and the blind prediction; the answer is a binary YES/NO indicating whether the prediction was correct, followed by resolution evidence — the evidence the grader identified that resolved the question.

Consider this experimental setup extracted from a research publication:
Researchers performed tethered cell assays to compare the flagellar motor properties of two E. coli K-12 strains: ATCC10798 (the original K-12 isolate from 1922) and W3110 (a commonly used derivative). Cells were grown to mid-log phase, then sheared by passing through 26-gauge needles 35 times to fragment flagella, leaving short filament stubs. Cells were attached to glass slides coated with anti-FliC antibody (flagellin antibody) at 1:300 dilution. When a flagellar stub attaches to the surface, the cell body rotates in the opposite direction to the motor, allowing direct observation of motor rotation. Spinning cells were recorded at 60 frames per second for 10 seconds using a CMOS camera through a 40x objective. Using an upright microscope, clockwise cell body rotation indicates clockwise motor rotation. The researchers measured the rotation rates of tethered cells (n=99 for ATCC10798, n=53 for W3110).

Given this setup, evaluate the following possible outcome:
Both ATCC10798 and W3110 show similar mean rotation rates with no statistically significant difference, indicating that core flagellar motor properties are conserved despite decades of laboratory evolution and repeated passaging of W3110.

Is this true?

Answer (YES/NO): YES